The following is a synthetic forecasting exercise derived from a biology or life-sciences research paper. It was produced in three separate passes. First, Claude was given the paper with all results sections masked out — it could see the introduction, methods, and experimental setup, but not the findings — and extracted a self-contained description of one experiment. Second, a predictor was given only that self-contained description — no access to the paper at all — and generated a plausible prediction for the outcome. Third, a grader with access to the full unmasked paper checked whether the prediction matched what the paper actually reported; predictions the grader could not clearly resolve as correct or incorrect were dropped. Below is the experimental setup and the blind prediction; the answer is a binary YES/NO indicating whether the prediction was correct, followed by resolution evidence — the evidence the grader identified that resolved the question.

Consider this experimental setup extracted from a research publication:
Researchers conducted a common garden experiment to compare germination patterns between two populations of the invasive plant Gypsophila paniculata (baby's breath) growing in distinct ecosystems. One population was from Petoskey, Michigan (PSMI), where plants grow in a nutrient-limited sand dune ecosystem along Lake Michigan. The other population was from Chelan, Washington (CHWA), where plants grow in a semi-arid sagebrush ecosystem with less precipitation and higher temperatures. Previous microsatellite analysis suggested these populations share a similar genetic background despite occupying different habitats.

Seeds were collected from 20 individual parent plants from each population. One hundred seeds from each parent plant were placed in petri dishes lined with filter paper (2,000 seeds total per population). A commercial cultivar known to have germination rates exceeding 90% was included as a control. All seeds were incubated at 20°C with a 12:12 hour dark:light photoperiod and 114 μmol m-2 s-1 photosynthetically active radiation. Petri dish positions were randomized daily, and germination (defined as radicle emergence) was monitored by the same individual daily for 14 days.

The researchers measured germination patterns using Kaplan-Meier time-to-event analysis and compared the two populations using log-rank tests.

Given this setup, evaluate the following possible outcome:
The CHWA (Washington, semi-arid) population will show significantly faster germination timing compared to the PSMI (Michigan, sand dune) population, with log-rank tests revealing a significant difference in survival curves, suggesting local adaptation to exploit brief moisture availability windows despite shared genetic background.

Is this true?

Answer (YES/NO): YES